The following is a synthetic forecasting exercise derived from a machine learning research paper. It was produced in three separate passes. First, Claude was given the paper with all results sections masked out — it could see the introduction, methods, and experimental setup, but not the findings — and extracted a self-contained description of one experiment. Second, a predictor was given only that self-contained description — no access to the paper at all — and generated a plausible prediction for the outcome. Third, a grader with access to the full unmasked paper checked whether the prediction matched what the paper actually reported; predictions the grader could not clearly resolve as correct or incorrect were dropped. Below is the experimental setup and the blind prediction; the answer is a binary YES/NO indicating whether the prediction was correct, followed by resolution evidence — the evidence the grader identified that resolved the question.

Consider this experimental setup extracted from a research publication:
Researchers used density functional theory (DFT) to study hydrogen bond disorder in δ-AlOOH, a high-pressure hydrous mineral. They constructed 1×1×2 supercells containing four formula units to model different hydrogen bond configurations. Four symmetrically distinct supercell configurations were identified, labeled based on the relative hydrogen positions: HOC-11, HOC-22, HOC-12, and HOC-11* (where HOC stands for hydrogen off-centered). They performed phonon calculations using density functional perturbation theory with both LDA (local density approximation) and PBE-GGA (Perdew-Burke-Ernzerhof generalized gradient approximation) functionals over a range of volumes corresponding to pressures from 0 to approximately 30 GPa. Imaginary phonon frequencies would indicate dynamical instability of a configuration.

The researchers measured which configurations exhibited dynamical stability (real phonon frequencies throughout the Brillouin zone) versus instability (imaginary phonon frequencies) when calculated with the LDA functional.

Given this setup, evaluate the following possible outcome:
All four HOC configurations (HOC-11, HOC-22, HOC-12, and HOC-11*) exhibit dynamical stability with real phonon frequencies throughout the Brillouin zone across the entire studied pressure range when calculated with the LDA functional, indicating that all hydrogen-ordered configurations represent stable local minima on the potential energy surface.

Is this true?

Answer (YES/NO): NO